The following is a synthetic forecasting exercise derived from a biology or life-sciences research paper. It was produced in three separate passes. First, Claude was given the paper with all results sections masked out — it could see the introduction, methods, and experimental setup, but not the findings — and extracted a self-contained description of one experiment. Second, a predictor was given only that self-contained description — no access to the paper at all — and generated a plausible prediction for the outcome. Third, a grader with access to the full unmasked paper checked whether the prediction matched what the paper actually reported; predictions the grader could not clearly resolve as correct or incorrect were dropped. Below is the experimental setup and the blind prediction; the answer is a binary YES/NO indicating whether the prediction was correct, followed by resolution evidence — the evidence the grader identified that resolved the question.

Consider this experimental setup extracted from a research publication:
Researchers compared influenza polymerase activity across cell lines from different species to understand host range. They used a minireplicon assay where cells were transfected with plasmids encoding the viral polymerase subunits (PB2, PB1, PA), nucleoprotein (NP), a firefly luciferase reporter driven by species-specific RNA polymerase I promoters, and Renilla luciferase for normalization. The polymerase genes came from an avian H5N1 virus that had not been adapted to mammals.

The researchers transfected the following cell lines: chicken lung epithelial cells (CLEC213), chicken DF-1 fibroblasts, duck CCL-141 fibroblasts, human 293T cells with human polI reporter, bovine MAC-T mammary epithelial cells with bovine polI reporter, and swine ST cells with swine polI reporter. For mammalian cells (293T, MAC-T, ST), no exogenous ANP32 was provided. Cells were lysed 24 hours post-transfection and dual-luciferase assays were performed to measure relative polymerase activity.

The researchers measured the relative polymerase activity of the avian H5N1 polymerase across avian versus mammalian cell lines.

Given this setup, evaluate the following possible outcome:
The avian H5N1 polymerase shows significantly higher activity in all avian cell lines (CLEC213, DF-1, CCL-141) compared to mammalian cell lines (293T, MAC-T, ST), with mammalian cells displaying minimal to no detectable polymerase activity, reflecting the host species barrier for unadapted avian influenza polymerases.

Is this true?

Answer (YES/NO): YES